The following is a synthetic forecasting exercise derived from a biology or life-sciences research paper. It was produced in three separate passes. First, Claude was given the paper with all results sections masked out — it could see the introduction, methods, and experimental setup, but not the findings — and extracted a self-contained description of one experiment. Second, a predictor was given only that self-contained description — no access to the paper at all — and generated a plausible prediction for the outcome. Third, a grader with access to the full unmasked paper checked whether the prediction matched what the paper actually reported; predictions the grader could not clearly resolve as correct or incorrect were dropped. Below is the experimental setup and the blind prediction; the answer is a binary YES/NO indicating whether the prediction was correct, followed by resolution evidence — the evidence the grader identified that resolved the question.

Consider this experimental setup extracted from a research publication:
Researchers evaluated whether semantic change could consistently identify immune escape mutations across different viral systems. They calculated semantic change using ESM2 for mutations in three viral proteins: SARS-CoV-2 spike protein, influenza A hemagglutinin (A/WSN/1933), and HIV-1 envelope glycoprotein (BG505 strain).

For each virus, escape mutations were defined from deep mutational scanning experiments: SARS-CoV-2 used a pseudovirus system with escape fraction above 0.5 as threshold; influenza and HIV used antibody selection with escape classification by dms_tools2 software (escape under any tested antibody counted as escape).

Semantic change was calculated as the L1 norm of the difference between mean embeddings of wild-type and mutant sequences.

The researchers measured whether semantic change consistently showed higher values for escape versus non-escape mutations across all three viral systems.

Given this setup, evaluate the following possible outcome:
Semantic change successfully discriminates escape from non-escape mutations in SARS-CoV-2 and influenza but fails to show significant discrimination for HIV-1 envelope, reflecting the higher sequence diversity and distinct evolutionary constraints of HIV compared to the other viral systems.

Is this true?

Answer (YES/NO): NO